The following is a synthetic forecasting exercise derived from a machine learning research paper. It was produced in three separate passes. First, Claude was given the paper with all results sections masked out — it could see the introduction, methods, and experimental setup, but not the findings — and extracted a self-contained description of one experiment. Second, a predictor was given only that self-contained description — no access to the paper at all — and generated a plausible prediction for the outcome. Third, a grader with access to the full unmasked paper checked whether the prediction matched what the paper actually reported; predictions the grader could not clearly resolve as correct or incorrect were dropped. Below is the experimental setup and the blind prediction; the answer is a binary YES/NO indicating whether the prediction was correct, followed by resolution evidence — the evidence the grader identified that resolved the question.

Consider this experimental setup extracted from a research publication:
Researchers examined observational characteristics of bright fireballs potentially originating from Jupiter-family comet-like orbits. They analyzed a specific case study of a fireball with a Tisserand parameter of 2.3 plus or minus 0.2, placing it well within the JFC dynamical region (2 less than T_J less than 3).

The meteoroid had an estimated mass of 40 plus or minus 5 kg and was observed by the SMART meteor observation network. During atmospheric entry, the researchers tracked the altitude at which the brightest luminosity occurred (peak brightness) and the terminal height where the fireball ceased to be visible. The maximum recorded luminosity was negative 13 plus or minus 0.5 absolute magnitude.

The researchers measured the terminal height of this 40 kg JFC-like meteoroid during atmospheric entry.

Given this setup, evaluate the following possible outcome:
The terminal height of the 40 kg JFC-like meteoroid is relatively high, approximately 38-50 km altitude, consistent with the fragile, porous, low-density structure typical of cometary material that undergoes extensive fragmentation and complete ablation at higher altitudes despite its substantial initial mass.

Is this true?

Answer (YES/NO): NO